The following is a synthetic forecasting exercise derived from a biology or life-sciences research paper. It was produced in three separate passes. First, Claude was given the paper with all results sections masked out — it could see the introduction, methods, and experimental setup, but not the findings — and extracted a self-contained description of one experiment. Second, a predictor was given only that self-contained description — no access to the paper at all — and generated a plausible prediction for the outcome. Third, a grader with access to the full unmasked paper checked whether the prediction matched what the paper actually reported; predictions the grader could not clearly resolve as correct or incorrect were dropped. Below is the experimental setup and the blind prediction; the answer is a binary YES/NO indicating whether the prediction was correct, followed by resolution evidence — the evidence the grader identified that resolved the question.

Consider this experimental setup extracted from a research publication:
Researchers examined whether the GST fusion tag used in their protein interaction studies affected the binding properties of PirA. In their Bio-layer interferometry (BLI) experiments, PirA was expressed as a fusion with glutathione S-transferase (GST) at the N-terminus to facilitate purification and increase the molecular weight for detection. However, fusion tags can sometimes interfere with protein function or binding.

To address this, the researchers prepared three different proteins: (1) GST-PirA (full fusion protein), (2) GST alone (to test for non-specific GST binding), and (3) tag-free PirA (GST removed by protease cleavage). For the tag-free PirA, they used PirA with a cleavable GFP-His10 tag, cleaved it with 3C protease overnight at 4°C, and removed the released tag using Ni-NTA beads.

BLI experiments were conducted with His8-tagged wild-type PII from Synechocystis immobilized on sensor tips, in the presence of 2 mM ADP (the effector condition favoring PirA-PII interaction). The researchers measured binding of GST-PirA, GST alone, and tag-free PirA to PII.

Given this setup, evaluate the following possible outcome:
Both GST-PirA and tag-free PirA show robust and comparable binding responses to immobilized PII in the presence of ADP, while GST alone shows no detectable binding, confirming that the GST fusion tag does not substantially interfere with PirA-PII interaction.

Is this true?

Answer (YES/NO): NO